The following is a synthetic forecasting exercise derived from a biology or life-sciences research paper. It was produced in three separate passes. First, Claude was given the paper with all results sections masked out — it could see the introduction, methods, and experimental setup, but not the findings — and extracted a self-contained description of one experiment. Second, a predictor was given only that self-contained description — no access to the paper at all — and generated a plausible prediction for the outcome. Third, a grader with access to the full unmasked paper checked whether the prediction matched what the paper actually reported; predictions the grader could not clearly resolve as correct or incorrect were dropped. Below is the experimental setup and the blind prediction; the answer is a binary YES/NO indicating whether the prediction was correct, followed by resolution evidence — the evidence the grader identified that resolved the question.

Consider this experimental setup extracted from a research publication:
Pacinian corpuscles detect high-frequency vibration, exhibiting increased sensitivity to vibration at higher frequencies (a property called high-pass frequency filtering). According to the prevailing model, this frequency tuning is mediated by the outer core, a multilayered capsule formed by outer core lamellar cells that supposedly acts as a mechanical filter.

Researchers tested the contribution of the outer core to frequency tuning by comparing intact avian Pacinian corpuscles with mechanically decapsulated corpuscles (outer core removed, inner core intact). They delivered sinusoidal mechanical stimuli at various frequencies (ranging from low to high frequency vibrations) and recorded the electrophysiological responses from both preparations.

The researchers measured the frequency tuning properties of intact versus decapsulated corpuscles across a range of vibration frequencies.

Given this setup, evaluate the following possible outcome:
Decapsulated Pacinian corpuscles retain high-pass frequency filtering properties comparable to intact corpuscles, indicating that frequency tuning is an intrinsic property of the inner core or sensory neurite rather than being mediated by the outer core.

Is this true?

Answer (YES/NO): YES